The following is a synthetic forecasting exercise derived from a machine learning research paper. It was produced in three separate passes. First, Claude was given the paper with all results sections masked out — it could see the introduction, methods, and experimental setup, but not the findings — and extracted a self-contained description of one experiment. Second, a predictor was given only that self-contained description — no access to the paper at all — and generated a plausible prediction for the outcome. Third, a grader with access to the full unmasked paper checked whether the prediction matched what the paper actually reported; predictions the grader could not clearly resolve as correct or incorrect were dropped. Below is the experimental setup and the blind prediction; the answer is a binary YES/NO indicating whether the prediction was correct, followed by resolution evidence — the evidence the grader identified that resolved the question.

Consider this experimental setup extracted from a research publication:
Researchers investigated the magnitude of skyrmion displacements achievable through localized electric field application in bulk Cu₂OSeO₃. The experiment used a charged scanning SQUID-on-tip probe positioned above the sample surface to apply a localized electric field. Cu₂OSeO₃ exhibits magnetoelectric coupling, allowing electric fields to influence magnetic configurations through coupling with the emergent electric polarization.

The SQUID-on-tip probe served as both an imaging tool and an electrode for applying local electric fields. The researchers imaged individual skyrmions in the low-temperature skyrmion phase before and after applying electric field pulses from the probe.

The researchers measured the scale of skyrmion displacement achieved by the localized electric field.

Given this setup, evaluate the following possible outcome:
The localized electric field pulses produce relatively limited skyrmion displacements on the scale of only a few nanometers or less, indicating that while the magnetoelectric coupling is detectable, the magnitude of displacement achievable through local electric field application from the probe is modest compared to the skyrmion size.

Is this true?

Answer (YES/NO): NO